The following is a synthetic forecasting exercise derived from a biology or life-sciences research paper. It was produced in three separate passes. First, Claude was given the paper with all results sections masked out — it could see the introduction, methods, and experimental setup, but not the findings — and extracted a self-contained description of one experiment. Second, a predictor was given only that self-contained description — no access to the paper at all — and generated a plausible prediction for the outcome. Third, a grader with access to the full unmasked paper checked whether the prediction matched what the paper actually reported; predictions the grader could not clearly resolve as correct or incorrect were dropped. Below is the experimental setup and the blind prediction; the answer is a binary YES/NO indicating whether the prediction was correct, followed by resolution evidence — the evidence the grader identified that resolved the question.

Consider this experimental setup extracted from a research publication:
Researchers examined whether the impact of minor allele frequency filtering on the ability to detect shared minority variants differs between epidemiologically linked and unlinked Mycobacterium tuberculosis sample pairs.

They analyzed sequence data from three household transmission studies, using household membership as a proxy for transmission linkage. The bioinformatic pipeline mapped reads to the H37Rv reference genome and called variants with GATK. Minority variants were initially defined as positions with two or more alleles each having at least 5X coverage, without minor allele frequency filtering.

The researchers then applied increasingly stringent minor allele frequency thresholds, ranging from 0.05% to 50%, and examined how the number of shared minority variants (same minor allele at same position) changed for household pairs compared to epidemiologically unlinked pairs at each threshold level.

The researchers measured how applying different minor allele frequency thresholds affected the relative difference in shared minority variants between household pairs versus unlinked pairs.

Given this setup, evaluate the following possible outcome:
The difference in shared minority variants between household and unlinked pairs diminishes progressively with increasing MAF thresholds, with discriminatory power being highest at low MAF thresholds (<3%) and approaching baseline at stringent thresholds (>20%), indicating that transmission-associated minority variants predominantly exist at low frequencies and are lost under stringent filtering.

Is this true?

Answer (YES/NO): NO